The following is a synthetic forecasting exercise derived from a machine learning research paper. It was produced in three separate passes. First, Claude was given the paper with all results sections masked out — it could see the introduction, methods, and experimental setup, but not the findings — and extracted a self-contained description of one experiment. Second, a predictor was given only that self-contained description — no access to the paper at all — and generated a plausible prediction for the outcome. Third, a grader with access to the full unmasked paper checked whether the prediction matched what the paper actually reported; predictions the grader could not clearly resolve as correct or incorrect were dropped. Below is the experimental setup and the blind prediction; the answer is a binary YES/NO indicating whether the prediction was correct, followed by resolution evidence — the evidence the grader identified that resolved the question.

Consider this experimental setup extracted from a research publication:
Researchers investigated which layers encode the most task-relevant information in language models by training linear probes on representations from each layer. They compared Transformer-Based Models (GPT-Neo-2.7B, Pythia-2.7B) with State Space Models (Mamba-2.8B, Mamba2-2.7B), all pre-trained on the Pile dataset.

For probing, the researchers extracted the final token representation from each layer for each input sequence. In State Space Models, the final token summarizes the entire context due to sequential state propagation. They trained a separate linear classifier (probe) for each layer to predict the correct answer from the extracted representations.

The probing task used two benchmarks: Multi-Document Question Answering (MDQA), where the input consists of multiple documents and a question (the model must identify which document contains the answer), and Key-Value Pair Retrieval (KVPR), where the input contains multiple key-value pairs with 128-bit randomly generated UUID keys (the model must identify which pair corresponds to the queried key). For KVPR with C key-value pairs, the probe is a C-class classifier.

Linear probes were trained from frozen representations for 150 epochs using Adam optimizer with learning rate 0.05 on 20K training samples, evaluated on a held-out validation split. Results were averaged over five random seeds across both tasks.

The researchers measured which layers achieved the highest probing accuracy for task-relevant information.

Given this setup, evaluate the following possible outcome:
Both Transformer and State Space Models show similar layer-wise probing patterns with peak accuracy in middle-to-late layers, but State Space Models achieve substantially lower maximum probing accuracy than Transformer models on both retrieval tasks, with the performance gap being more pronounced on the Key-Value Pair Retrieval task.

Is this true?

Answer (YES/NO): NO